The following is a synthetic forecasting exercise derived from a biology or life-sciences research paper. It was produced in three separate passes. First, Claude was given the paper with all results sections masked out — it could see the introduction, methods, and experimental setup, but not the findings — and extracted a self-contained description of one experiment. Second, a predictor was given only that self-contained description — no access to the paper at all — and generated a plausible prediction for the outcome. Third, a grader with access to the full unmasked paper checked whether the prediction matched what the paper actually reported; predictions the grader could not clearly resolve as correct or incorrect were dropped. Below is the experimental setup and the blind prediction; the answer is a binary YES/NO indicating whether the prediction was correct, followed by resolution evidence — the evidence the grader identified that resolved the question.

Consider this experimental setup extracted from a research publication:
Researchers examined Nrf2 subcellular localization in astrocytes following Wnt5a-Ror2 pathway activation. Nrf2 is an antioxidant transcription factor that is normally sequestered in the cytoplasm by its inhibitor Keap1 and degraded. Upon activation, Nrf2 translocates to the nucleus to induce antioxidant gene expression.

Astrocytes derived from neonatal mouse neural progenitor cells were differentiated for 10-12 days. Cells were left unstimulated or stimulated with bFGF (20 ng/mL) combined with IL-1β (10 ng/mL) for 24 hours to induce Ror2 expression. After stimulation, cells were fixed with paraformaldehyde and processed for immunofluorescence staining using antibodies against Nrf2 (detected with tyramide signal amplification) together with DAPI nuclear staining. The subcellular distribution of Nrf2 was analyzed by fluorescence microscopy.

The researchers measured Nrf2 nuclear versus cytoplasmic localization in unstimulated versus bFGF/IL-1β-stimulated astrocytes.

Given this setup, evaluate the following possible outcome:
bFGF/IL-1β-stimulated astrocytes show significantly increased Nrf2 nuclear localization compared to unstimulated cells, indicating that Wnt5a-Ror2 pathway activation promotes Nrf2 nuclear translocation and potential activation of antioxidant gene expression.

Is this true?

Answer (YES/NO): YES